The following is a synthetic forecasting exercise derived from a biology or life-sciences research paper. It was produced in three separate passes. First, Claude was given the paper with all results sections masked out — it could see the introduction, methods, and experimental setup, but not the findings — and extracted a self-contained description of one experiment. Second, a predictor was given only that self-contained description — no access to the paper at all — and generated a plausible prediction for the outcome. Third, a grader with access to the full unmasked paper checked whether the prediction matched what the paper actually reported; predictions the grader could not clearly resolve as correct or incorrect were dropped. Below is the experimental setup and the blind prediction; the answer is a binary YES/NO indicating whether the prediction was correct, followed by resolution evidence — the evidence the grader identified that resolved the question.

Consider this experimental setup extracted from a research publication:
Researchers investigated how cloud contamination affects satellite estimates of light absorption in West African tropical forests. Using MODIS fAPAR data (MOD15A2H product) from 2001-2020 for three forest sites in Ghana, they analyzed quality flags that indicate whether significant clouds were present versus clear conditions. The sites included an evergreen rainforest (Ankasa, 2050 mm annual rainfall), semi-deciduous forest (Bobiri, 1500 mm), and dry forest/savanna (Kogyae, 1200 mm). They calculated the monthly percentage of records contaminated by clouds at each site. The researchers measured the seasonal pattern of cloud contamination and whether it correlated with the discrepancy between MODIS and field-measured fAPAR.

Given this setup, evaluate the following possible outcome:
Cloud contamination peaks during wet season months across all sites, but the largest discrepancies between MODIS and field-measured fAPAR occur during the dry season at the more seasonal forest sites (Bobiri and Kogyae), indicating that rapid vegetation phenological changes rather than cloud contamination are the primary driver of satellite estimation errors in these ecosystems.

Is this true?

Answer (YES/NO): NO